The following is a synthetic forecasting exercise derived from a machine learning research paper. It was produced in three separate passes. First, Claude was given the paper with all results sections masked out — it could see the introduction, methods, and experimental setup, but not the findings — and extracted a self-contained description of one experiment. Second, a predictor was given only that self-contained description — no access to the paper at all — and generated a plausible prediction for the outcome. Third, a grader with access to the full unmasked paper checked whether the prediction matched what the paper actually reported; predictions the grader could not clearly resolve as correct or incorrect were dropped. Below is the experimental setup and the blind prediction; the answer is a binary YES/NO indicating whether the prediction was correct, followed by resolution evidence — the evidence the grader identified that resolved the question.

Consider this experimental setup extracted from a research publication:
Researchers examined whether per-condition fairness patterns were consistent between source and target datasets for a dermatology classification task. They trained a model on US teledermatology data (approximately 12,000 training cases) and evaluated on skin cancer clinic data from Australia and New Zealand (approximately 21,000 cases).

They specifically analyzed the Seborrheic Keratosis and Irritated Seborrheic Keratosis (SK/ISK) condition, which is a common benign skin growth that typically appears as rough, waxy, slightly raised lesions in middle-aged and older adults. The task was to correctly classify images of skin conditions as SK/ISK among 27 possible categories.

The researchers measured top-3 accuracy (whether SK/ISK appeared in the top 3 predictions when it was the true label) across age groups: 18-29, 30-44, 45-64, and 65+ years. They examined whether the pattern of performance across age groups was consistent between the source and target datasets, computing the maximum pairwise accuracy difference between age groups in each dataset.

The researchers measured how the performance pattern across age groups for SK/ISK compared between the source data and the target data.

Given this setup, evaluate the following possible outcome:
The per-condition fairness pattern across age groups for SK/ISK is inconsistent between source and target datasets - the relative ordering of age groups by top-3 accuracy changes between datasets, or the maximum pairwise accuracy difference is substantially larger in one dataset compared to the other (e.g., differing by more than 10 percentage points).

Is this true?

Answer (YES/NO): YES